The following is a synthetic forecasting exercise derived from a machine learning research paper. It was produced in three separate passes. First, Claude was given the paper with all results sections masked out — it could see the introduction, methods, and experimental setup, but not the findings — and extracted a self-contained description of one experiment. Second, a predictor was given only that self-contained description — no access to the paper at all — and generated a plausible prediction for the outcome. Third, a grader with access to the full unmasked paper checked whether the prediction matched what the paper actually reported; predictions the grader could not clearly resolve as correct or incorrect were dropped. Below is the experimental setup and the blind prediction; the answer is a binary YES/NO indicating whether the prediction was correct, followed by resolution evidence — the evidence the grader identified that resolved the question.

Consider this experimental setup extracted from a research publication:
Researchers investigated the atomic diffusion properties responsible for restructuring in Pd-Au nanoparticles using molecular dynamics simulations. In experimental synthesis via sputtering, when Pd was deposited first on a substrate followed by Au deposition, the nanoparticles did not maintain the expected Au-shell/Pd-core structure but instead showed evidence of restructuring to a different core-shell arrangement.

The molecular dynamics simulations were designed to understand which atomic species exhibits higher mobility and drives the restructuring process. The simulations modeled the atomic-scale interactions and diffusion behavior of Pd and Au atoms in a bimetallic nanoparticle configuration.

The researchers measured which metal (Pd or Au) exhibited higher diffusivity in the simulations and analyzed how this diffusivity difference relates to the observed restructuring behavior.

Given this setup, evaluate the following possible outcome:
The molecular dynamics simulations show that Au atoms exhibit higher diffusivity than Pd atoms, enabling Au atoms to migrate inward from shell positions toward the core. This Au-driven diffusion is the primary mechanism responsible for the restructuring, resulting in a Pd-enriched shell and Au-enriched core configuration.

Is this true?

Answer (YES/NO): NO